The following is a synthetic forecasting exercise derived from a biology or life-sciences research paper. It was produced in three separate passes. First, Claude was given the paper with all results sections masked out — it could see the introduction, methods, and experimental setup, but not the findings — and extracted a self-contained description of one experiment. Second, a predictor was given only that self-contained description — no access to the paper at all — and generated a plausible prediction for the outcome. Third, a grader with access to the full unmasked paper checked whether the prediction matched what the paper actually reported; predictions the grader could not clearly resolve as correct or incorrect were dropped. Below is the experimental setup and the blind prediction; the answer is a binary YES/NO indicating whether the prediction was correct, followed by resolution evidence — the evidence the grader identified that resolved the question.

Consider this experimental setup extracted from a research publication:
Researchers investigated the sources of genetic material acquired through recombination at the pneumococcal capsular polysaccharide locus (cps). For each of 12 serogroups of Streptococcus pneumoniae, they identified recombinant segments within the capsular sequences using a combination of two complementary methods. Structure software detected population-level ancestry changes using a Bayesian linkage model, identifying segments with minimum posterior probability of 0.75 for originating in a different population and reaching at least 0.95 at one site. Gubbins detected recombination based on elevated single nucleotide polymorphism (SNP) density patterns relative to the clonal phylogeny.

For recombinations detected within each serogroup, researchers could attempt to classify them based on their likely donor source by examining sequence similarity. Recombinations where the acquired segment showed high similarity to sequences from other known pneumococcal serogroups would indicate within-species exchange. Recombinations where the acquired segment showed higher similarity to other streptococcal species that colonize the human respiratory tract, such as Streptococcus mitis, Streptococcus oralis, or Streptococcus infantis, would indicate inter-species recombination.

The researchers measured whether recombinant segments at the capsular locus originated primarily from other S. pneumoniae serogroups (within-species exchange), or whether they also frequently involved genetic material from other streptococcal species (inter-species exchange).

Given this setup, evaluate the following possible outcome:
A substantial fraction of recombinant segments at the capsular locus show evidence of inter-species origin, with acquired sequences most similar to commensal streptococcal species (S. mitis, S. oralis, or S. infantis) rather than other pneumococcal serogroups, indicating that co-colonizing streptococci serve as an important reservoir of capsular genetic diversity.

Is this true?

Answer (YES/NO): NO